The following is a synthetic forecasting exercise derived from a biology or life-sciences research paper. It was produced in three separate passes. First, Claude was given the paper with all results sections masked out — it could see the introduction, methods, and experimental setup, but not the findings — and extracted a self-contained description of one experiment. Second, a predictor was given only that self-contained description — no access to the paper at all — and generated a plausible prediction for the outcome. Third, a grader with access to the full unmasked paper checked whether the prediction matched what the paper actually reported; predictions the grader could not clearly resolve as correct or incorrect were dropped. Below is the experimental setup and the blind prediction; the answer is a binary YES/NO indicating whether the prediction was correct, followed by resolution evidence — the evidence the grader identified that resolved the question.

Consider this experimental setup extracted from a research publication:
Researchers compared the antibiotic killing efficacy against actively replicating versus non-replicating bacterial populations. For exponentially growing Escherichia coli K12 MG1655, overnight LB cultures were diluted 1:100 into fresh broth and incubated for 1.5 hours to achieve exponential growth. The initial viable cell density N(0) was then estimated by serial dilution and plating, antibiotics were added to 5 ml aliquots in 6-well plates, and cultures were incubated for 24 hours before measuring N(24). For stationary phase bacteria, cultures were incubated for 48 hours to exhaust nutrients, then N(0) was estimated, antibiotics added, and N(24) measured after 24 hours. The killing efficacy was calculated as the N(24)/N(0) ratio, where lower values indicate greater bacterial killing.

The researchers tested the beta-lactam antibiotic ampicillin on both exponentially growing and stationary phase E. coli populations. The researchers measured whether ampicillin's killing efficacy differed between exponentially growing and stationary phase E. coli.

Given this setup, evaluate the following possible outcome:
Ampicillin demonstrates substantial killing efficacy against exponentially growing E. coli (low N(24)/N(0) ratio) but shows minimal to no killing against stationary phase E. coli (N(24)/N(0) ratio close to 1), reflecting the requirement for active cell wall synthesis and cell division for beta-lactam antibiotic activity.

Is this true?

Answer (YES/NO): NO